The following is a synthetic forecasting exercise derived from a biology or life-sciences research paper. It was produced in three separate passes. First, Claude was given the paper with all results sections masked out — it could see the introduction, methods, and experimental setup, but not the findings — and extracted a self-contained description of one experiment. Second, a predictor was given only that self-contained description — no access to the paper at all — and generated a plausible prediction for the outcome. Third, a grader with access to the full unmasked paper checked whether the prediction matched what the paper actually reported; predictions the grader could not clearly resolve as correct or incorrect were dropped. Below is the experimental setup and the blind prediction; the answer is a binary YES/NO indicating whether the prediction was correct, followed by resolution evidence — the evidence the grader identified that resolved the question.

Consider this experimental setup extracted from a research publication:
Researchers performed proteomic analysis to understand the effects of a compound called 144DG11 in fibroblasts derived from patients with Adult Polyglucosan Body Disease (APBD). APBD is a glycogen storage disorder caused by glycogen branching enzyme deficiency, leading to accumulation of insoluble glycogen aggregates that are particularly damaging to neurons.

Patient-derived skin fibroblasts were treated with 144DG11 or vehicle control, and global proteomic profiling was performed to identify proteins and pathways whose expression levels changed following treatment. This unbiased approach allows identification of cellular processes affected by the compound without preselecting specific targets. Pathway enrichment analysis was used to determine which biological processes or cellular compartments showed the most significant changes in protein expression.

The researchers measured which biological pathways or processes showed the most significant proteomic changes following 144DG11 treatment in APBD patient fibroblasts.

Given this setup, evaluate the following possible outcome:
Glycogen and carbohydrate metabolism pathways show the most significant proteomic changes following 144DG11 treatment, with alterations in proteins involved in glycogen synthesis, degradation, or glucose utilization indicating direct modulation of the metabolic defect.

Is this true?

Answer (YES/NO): NO